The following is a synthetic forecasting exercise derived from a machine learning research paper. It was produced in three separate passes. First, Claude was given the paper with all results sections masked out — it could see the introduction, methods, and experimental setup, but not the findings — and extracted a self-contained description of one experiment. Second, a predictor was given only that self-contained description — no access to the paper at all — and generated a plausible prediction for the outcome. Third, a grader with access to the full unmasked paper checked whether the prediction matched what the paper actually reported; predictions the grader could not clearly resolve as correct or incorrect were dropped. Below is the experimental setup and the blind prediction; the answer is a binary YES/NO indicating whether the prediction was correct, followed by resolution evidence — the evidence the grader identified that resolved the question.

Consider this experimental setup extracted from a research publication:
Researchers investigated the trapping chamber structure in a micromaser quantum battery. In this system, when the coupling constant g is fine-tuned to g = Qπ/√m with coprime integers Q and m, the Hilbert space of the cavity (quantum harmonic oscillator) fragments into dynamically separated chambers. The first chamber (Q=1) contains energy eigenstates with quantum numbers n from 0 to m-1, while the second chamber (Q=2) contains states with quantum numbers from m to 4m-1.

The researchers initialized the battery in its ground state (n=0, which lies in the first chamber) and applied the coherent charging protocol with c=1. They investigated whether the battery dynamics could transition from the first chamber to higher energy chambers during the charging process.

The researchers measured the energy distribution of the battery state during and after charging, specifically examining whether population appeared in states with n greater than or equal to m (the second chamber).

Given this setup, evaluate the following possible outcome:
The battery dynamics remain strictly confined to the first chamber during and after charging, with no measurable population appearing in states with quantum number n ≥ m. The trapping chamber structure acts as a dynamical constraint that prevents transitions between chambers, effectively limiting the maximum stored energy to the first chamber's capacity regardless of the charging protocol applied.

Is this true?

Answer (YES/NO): YES